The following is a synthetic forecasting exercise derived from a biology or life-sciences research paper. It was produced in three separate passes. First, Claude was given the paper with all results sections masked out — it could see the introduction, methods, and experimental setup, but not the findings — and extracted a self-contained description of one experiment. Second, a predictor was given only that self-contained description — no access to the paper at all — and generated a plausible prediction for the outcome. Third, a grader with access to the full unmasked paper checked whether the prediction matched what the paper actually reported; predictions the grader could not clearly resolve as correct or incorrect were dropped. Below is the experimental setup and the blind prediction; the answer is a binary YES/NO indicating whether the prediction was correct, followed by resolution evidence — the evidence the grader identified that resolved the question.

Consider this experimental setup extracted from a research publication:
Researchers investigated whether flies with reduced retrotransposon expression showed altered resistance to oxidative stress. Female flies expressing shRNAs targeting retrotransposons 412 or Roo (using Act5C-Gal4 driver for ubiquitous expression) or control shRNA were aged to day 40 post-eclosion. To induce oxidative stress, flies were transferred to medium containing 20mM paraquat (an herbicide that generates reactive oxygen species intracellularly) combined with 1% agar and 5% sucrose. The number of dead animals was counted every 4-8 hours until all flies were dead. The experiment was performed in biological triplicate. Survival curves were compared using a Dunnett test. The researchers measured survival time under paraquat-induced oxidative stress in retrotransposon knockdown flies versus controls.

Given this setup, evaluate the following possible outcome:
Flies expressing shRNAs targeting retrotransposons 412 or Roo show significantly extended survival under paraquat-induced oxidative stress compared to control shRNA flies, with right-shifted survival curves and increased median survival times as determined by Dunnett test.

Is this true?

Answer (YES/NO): NO